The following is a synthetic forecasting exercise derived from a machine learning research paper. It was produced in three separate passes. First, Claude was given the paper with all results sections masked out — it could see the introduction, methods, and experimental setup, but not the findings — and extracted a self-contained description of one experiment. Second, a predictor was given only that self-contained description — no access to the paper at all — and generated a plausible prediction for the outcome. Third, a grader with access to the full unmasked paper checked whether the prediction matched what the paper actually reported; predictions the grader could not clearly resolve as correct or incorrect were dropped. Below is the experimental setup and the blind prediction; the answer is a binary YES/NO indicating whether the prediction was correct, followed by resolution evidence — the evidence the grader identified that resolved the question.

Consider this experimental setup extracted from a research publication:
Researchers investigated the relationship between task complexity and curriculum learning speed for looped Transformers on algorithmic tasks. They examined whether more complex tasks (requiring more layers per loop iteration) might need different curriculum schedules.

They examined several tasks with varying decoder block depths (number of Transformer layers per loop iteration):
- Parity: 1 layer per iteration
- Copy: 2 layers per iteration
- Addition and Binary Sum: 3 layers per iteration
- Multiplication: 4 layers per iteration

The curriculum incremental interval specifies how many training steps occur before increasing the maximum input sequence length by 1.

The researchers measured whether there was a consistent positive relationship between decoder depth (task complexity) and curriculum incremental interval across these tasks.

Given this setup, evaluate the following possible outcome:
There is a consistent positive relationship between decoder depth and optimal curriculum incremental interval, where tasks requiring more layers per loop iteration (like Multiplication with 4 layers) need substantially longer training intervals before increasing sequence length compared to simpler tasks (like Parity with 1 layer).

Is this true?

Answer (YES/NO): NO